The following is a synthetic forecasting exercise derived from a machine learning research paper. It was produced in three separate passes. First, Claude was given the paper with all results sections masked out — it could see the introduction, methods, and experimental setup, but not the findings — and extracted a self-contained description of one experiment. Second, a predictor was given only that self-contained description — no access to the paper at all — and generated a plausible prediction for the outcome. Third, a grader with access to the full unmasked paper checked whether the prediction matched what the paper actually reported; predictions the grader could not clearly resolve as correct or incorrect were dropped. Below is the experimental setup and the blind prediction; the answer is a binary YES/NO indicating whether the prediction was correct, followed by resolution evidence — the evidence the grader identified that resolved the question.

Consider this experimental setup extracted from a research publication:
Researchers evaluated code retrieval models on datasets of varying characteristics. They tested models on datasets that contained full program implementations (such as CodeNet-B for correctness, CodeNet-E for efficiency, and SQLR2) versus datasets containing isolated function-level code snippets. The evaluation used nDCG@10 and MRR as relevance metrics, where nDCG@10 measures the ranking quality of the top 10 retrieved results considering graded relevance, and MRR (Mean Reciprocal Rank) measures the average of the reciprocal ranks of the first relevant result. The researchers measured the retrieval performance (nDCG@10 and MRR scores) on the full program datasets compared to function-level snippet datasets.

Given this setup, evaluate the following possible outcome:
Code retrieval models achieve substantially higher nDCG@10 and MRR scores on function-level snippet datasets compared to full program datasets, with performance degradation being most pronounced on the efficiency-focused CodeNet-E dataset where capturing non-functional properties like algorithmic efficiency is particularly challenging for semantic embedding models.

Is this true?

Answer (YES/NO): NO